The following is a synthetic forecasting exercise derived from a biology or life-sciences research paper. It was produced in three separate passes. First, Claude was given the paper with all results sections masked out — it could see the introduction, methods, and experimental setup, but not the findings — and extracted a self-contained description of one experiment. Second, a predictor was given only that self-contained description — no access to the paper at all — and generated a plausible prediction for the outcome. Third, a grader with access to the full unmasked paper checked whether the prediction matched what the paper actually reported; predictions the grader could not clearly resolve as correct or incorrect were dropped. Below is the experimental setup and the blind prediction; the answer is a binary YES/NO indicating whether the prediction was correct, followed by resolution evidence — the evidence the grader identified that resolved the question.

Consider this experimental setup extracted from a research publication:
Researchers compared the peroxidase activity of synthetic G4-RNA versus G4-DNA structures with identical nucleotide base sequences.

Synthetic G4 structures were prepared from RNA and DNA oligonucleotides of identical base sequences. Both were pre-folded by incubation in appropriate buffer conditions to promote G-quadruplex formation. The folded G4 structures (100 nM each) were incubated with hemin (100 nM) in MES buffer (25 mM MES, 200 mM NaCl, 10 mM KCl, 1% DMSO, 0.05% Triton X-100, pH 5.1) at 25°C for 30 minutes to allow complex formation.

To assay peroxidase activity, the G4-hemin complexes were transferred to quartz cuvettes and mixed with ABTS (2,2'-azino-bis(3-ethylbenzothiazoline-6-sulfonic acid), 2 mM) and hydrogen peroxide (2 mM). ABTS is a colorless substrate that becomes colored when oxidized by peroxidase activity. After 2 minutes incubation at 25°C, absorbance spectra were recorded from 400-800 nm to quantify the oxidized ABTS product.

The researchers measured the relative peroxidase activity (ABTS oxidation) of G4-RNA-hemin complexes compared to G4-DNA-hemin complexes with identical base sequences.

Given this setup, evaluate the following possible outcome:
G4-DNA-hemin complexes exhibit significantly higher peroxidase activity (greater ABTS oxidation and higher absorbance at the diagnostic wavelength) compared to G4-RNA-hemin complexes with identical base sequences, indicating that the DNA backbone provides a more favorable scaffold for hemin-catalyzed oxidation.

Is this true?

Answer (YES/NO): NO